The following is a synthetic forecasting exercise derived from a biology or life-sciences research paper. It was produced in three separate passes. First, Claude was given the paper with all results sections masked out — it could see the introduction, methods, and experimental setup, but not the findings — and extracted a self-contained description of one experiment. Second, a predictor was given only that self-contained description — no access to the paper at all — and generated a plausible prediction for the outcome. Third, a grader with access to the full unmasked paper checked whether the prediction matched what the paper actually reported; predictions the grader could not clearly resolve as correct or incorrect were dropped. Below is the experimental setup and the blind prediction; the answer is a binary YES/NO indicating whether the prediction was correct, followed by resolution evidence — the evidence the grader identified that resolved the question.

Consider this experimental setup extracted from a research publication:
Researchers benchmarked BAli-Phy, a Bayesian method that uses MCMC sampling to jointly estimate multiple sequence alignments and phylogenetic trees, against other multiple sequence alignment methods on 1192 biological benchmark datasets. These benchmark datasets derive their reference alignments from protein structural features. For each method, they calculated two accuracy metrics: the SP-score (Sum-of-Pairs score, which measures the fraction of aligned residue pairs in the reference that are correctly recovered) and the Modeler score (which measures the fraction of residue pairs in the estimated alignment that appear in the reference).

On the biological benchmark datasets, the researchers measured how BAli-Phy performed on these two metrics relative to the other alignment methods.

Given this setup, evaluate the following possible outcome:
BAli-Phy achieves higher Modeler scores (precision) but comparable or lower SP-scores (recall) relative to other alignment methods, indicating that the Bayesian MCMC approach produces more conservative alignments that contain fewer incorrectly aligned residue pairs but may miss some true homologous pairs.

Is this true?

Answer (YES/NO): YES